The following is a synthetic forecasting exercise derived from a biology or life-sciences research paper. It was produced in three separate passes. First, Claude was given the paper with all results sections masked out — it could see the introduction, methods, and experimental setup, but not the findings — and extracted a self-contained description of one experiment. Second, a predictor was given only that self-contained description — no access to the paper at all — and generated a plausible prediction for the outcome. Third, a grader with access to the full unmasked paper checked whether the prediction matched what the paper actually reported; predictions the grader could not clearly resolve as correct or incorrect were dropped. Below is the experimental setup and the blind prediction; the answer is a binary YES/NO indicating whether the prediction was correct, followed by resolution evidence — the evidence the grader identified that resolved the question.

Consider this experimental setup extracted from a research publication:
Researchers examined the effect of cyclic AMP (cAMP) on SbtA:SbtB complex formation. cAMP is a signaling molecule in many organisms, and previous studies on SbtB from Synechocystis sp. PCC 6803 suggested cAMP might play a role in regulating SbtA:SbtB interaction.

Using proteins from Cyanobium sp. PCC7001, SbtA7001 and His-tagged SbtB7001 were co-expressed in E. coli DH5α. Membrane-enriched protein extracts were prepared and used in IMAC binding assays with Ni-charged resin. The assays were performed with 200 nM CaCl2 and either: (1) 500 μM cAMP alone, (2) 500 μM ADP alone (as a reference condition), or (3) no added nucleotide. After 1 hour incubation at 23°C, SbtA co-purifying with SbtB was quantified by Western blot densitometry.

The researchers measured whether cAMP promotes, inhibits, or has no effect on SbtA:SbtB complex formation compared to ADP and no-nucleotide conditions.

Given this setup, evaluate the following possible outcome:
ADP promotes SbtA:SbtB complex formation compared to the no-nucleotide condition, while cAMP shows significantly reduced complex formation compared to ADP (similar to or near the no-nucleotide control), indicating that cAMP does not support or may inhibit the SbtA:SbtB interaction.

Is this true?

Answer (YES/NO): YES